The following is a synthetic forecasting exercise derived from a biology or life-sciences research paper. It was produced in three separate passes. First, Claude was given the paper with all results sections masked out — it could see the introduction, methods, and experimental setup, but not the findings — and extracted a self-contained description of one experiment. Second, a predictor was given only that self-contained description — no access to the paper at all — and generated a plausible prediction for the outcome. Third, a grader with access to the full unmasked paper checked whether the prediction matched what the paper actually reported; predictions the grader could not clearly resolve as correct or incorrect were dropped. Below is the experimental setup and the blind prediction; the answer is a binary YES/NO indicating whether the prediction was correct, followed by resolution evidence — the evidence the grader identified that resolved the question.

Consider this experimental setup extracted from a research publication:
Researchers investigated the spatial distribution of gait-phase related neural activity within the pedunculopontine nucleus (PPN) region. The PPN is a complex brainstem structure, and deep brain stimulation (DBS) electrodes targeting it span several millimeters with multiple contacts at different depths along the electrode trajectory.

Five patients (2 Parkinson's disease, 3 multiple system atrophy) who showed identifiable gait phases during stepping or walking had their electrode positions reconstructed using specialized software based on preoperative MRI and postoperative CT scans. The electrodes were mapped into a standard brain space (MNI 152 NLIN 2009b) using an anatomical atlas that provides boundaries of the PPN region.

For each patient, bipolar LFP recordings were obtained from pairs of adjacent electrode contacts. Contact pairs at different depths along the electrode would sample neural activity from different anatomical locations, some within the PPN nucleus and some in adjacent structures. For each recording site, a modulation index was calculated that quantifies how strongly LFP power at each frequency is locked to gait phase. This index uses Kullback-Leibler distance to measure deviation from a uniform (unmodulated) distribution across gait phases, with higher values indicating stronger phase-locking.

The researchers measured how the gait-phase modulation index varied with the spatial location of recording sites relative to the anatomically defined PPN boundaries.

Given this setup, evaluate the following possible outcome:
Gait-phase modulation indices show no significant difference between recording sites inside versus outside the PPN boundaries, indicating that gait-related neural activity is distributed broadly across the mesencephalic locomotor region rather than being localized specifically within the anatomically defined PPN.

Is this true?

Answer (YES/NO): NO